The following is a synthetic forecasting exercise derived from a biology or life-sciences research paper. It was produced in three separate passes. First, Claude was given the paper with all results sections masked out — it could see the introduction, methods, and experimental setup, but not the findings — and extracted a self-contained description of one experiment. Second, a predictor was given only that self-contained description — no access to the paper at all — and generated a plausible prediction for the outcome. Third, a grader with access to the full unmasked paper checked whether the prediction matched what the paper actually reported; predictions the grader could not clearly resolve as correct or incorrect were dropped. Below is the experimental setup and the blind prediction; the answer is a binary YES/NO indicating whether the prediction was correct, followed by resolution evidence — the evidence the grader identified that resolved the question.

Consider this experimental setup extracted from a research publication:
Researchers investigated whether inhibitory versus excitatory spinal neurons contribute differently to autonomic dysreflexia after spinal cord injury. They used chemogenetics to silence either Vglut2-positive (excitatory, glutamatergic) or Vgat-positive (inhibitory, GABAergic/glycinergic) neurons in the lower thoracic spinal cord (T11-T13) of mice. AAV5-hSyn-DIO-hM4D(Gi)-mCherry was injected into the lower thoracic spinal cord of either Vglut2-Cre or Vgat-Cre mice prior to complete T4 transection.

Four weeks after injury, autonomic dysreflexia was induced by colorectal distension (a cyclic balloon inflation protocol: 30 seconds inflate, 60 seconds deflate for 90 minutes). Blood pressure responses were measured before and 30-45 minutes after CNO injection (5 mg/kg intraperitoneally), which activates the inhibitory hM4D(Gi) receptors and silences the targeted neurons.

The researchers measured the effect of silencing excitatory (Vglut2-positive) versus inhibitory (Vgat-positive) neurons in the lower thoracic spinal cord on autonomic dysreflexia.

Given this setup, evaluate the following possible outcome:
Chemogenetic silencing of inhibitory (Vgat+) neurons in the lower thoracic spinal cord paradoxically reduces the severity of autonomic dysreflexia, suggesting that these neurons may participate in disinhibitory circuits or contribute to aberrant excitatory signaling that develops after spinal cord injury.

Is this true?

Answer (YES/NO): NO